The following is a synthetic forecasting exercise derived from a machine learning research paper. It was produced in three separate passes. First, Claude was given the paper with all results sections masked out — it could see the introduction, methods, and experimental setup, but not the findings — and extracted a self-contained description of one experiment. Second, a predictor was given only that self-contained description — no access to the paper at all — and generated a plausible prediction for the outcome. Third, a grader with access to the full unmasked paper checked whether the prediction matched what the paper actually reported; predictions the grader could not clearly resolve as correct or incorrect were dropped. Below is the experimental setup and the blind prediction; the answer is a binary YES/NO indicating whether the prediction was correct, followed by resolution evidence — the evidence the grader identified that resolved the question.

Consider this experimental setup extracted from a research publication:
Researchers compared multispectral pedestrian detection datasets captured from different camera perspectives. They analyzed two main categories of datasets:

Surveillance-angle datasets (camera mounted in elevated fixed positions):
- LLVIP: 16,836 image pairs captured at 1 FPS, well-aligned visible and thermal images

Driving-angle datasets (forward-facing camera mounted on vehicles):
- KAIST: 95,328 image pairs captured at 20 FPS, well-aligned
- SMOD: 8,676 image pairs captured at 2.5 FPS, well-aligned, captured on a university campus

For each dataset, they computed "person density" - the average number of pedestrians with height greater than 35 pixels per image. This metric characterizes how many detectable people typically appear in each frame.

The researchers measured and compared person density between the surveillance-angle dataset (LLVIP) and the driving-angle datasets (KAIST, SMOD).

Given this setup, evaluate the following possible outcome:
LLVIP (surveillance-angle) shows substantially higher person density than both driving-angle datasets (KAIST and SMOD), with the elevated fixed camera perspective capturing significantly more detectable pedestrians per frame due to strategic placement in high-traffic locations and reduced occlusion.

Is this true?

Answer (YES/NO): NO